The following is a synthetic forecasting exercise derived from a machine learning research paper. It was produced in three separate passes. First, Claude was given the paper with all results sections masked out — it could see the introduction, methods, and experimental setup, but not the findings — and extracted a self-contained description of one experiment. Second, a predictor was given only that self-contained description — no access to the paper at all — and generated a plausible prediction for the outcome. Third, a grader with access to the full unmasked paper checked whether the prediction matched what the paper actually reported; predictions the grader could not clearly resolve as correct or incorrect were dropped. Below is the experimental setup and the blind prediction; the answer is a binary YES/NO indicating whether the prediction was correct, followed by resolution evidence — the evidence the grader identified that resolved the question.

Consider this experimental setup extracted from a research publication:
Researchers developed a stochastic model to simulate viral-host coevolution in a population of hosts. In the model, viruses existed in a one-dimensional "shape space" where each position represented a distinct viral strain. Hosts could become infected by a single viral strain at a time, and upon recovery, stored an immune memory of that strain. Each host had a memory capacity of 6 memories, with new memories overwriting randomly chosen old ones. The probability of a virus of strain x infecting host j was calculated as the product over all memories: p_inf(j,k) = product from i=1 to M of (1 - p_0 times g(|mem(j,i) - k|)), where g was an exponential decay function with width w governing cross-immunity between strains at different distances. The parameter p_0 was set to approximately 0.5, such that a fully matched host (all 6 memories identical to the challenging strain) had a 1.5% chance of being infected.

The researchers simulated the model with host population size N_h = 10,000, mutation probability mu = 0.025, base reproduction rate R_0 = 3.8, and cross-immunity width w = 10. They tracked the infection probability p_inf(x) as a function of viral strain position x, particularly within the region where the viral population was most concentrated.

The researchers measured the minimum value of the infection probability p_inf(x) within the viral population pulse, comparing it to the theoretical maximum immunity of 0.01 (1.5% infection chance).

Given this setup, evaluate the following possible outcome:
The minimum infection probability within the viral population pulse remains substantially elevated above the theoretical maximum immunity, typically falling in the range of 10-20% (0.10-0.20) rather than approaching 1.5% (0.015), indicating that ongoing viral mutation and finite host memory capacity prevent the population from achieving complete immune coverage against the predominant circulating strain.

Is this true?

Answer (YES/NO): NO